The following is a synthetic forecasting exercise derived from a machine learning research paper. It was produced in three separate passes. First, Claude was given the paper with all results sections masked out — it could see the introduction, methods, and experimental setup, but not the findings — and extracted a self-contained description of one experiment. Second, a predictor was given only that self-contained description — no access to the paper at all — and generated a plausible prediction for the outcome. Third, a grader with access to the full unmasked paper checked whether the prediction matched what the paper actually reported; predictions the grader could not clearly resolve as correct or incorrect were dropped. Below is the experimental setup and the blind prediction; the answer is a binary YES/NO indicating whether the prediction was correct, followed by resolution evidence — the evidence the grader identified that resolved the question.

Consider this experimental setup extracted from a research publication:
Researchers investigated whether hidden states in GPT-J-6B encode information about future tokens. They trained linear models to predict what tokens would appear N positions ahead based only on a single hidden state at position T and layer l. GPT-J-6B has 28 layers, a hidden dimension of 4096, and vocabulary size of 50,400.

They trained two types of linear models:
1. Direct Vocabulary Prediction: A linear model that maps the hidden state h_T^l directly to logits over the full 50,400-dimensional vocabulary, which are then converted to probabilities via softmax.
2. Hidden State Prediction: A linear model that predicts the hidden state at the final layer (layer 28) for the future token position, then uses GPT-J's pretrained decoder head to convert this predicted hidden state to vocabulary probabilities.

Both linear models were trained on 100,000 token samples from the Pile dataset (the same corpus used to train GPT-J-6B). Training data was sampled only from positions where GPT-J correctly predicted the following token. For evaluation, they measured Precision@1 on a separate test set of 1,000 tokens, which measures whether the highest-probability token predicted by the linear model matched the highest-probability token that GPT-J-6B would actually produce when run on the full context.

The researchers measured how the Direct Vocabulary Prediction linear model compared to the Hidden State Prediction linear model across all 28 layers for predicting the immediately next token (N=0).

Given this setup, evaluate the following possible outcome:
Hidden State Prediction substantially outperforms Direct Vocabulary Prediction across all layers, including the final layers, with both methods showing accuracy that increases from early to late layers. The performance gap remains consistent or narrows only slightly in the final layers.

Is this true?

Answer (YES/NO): NO